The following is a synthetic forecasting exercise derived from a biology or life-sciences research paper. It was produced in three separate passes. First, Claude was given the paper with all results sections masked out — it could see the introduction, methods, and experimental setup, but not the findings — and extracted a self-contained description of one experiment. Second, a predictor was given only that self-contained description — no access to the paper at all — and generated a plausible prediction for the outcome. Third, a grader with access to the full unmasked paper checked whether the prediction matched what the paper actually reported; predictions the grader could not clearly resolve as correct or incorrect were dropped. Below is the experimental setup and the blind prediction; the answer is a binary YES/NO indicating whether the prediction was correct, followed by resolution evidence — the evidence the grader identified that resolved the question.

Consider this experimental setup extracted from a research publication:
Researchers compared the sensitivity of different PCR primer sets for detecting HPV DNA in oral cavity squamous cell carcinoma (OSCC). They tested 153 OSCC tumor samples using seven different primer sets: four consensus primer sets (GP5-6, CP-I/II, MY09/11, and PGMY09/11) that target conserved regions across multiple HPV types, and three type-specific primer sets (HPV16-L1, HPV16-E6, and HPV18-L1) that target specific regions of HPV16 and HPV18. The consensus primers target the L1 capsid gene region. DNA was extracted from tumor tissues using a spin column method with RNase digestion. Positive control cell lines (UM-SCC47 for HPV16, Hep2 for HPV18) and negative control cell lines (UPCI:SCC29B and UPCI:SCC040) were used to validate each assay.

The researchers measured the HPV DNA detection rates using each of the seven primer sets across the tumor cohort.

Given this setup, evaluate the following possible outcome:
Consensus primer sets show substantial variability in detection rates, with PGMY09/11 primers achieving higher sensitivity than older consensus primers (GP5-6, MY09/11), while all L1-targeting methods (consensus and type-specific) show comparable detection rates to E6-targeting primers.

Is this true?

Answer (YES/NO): NO